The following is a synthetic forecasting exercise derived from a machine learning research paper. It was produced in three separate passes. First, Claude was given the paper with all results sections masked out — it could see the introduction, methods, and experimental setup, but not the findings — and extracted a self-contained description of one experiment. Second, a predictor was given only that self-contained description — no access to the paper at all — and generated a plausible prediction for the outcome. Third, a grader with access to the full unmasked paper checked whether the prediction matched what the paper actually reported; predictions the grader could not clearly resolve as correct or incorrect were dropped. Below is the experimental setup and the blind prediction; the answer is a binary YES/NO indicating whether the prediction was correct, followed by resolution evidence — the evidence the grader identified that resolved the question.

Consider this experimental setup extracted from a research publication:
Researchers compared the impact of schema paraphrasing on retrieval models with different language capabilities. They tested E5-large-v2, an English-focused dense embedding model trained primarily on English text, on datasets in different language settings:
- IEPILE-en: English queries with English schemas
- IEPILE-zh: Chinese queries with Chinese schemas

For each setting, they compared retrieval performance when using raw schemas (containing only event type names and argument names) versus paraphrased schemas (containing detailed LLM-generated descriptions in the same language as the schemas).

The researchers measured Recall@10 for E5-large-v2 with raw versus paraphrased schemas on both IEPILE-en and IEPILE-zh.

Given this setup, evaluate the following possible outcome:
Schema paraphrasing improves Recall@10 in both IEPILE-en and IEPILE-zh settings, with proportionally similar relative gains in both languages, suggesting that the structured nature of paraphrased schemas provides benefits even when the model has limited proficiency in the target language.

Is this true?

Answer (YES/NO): NO